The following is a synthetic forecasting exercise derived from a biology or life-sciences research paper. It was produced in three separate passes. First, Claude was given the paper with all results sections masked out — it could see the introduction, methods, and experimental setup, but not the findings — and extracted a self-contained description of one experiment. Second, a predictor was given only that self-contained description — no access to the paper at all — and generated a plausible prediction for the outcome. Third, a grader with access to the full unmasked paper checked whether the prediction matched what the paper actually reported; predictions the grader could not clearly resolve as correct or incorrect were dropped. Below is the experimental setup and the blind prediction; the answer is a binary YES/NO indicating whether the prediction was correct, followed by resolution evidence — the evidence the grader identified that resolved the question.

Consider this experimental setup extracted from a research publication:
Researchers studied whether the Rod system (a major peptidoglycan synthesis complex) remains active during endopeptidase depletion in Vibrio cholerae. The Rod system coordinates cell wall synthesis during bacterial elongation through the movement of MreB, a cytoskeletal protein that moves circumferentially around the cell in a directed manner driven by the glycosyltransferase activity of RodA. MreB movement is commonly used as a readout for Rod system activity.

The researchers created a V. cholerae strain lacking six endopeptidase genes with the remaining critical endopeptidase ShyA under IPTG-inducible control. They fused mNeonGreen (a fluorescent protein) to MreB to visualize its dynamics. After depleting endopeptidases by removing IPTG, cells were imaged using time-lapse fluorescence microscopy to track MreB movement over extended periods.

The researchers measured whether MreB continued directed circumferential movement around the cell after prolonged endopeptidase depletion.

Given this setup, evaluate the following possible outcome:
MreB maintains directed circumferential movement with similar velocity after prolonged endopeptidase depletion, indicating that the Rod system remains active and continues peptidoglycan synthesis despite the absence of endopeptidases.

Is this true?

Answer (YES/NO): NO